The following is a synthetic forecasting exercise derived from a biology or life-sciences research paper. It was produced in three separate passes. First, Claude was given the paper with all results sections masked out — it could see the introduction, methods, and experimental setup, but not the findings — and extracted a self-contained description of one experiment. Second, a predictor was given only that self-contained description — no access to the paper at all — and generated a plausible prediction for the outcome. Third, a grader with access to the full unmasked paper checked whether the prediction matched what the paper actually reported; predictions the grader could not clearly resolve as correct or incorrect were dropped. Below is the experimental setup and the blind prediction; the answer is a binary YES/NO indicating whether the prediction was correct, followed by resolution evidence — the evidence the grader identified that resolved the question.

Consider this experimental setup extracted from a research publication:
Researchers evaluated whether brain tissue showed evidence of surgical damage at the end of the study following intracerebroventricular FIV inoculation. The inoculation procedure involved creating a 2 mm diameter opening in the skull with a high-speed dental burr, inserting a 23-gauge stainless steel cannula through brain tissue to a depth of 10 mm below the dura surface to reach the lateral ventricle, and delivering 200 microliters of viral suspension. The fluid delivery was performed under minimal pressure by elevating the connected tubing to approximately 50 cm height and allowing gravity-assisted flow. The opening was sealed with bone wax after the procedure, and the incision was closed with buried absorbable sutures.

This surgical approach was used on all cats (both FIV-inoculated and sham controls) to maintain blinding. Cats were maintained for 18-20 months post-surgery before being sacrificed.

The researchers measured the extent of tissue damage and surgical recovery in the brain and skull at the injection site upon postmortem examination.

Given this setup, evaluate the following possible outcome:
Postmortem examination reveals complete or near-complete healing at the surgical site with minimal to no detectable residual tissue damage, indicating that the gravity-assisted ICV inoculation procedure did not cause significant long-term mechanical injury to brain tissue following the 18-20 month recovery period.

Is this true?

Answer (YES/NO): YES